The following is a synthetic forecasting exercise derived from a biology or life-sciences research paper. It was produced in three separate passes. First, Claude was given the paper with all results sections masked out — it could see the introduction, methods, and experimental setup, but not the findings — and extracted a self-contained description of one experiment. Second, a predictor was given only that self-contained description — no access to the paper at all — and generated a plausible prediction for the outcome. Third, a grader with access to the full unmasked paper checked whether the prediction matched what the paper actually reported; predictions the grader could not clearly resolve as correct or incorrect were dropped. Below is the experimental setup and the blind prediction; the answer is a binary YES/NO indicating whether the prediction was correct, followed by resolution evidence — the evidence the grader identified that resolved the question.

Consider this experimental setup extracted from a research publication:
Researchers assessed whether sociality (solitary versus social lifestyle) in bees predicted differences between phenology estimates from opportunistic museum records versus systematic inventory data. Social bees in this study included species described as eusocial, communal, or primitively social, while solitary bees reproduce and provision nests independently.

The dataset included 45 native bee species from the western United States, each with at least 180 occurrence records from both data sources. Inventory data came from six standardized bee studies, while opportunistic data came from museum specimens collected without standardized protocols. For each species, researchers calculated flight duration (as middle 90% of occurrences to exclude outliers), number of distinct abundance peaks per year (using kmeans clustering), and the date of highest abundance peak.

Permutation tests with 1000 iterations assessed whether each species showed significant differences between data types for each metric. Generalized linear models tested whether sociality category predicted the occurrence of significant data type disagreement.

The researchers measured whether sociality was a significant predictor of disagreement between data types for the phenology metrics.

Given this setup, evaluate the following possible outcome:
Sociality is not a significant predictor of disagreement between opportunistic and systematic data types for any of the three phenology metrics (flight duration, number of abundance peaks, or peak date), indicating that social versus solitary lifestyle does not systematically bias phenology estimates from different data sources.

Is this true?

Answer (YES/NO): YES